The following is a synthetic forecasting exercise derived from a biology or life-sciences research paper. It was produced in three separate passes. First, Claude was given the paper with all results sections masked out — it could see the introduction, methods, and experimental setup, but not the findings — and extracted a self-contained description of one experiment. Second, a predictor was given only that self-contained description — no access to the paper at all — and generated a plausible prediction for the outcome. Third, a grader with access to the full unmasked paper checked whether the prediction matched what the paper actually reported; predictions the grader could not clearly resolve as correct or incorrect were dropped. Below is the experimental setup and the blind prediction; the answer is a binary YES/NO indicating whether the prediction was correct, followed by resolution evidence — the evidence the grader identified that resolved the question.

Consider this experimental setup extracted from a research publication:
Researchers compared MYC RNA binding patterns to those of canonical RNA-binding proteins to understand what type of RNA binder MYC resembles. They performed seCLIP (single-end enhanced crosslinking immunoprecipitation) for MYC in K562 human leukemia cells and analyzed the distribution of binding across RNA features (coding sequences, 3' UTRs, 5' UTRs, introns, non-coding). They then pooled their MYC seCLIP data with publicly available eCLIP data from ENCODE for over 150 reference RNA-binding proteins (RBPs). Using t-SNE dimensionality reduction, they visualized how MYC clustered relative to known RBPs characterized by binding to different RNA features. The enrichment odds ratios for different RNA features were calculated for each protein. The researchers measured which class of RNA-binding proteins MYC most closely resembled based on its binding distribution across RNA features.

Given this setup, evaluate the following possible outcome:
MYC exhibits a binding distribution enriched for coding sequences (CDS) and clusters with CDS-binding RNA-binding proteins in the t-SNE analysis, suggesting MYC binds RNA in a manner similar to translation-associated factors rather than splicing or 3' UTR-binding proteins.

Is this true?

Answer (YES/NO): NO